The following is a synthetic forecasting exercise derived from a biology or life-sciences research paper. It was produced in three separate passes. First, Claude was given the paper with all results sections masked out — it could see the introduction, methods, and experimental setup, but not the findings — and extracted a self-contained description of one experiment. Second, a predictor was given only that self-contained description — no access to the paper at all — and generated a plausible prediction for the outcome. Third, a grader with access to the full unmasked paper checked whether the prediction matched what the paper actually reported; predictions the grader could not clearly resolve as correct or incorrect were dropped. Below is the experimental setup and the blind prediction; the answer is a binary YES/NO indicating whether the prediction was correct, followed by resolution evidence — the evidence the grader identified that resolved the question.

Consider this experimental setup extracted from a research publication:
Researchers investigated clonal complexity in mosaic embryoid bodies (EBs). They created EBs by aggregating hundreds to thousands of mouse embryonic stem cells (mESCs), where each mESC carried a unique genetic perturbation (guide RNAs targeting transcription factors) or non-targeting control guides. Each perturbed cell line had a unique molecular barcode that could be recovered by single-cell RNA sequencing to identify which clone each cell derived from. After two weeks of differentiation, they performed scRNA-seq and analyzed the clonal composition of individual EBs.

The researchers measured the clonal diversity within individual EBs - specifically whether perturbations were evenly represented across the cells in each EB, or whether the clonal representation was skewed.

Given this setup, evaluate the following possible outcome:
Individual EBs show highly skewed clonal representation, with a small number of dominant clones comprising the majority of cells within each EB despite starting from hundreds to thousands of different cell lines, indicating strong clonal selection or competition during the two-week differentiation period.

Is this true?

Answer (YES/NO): NO